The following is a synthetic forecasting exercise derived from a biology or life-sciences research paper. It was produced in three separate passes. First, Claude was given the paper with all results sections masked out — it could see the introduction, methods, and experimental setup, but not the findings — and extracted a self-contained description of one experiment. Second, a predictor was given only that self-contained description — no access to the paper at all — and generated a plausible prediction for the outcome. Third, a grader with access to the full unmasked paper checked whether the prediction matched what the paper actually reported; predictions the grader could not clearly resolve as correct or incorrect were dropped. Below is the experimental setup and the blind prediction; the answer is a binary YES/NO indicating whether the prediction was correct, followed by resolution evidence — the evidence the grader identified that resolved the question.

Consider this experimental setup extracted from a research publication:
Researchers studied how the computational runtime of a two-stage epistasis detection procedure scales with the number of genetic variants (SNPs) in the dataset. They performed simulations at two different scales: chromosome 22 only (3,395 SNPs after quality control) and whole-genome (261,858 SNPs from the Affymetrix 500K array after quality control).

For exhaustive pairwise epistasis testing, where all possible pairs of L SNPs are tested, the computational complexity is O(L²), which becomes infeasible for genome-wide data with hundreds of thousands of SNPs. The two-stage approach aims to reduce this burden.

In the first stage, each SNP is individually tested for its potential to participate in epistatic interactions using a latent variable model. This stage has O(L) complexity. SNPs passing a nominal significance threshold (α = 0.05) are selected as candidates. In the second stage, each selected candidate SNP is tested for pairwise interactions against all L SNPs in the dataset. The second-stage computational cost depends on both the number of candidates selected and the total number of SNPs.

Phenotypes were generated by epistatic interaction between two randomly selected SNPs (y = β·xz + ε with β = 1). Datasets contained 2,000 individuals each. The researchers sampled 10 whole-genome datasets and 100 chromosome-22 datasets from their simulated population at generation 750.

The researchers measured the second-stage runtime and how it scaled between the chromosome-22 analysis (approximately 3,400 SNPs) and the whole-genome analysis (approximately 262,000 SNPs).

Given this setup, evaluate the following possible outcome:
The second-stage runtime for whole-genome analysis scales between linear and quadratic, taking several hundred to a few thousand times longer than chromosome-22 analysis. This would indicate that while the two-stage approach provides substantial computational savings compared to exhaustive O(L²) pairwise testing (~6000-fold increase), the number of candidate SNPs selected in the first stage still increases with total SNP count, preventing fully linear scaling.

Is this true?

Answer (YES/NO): NO